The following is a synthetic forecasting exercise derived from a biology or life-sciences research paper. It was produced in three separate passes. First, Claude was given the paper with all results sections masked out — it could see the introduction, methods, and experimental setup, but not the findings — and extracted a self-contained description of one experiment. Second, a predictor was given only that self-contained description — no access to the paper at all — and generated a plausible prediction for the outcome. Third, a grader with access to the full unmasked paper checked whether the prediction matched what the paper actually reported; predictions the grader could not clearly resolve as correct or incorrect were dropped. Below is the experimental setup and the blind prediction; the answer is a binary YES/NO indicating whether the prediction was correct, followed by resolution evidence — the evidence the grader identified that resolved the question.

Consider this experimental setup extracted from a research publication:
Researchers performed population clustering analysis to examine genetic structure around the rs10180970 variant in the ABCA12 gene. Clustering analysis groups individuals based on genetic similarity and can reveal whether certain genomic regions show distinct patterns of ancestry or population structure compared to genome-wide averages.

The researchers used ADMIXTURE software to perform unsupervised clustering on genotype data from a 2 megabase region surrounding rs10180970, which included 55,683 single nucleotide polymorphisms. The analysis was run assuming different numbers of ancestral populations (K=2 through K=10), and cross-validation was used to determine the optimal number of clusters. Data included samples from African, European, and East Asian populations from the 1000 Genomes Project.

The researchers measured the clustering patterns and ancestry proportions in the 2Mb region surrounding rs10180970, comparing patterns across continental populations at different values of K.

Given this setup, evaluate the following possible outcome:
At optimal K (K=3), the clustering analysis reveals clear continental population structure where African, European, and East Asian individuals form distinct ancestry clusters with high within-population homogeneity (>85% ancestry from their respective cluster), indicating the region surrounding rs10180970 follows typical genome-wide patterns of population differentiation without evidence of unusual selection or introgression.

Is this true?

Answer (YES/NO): NO